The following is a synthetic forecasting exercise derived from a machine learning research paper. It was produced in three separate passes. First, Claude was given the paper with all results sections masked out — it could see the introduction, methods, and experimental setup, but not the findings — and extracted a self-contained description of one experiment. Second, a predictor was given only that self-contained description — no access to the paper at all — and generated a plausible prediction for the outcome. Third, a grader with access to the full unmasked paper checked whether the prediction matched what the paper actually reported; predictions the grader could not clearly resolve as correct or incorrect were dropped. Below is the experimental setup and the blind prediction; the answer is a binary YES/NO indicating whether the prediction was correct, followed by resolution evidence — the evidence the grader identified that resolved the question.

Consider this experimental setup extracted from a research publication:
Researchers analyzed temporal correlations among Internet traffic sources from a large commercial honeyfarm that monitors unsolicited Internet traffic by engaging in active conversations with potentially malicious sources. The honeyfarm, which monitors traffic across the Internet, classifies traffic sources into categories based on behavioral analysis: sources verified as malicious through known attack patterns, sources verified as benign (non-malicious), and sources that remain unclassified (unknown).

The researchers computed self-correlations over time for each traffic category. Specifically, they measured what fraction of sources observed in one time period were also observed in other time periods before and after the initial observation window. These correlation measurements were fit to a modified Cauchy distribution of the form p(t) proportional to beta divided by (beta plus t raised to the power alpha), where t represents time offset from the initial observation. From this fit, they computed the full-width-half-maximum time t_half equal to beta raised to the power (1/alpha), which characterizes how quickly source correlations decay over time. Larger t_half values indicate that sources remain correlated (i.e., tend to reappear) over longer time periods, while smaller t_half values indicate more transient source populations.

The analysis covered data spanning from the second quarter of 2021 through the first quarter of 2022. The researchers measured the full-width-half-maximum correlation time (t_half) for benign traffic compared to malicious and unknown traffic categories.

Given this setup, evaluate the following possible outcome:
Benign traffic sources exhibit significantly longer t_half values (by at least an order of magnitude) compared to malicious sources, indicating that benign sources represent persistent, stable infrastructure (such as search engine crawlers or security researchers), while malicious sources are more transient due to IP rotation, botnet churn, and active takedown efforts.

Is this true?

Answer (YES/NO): YES